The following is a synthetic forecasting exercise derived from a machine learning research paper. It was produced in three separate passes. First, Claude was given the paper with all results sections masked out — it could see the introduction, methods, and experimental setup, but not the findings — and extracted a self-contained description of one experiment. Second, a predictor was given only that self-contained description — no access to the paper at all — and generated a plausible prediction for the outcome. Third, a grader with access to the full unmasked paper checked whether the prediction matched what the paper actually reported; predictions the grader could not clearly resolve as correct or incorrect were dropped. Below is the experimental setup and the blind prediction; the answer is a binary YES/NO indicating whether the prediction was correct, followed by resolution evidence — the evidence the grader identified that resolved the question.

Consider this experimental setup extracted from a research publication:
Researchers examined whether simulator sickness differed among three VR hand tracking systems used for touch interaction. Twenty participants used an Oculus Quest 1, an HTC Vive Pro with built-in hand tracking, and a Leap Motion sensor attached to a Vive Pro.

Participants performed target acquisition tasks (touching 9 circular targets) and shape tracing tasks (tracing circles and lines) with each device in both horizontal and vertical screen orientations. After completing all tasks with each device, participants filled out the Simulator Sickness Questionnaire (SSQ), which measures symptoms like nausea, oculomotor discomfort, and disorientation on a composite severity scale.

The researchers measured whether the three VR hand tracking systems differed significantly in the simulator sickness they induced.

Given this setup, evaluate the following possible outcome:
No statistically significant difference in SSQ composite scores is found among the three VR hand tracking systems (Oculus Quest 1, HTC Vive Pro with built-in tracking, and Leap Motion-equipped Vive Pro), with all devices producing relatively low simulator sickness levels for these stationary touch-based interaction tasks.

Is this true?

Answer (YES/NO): YES